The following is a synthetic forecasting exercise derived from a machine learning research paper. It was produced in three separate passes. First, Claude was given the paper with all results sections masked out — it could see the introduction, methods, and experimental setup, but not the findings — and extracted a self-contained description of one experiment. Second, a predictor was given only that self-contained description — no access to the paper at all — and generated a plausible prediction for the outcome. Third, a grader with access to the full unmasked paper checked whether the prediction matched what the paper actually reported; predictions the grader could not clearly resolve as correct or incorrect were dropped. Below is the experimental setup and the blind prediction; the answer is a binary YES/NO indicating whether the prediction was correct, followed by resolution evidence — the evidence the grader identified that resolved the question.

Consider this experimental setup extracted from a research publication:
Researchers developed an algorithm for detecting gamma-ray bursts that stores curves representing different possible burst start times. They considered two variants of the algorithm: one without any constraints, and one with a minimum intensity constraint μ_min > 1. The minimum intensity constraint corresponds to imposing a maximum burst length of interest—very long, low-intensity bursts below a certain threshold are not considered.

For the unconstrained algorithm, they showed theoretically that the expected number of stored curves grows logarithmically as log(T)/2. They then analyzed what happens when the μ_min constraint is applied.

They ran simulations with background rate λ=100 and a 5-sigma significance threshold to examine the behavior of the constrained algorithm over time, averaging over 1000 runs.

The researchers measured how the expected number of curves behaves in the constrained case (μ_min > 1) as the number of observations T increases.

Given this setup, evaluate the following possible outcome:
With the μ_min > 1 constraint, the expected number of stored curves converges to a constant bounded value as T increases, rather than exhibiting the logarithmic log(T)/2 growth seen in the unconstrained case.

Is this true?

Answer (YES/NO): YES